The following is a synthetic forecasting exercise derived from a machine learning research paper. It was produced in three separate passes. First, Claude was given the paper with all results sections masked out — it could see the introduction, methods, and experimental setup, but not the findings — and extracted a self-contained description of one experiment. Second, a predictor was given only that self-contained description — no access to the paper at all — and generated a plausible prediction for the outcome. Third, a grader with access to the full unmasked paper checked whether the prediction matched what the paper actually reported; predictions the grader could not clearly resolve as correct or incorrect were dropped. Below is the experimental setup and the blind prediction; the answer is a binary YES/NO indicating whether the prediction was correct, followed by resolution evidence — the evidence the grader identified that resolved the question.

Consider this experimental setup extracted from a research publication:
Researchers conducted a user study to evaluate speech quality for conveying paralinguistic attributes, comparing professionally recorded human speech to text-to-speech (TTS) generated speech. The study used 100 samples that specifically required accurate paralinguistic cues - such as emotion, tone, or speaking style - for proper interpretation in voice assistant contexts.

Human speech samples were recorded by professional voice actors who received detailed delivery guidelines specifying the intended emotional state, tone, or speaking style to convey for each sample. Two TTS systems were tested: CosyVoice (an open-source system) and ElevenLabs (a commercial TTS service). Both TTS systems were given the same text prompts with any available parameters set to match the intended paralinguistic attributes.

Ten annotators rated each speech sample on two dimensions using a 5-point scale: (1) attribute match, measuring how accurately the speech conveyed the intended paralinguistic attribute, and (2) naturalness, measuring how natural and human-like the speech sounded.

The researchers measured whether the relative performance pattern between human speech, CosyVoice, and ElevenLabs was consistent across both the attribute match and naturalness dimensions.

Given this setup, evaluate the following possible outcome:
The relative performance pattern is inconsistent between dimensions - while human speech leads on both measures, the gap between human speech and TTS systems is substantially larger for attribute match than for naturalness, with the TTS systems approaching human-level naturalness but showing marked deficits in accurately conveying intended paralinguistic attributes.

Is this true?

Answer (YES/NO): NO